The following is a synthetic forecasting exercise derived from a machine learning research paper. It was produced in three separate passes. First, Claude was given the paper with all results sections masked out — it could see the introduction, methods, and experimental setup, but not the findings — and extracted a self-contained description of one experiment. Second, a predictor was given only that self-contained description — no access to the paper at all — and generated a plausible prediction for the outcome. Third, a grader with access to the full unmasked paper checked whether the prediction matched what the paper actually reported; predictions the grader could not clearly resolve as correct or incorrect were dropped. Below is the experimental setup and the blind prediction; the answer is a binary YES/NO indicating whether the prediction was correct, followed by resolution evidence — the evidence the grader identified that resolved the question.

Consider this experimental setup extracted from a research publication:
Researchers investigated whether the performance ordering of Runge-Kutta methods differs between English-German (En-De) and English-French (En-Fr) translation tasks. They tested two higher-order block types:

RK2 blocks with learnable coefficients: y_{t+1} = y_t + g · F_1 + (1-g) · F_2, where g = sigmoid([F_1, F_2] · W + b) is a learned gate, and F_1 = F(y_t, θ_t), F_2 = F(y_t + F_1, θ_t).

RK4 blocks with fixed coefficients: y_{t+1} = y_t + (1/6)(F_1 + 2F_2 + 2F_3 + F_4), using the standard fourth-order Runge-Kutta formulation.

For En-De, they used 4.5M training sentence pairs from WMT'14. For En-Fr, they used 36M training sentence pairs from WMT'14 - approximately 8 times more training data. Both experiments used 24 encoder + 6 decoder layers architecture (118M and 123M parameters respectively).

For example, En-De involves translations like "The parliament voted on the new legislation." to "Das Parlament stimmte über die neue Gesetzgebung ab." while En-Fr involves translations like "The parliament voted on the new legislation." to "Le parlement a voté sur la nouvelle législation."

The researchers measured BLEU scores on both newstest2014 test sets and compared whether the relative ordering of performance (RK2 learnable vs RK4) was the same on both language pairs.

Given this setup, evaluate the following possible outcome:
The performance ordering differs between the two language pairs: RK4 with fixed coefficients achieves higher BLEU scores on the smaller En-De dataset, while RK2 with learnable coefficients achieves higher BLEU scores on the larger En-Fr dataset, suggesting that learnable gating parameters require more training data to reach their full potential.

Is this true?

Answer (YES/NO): NO